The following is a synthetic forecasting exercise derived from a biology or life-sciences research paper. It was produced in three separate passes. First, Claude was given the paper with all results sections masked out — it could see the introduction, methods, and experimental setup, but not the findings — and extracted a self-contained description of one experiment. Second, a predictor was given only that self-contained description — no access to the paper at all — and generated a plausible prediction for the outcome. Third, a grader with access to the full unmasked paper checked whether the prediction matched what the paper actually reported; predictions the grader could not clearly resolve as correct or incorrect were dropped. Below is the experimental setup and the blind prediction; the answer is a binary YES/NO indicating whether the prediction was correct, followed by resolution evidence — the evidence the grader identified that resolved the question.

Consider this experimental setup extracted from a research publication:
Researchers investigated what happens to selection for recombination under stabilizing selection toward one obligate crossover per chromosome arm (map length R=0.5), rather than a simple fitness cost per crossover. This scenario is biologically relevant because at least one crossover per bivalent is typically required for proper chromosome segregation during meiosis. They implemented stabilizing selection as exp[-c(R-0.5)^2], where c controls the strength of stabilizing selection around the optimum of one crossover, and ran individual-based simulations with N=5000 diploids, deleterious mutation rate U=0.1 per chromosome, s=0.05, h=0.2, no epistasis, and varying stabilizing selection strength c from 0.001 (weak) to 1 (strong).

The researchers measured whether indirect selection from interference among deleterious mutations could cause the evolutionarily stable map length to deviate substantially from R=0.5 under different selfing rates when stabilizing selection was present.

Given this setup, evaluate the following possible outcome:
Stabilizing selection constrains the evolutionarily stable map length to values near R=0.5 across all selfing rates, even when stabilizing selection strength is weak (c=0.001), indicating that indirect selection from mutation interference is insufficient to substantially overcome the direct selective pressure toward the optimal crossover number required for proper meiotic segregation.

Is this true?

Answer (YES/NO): YES